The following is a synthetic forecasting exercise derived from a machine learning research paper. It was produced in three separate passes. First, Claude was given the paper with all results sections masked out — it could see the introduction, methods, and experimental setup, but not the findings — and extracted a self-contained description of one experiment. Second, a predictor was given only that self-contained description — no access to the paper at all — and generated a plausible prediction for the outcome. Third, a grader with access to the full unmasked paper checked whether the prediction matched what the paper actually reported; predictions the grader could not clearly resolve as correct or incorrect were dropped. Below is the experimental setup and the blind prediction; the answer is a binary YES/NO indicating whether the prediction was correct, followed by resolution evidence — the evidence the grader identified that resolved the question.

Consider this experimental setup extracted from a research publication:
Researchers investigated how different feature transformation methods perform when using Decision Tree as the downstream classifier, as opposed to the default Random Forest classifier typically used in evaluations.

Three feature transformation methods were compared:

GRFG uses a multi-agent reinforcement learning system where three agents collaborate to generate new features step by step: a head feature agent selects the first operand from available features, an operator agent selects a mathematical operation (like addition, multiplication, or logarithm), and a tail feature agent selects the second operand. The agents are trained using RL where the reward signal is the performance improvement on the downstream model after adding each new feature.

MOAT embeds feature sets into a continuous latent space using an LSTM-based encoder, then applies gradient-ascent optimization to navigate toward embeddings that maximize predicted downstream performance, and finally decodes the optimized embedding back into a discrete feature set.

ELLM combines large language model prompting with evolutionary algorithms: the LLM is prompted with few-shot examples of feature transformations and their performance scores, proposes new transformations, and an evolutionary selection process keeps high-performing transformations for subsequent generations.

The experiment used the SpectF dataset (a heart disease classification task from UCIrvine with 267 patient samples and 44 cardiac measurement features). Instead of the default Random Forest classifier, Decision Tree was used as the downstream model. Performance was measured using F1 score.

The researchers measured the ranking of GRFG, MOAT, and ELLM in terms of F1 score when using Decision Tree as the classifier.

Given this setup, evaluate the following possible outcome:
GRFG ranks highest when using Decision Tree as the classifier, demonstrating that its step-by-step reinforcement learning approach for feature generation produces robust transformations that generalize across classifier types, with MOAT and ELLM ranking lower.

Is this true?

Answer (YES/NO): NO